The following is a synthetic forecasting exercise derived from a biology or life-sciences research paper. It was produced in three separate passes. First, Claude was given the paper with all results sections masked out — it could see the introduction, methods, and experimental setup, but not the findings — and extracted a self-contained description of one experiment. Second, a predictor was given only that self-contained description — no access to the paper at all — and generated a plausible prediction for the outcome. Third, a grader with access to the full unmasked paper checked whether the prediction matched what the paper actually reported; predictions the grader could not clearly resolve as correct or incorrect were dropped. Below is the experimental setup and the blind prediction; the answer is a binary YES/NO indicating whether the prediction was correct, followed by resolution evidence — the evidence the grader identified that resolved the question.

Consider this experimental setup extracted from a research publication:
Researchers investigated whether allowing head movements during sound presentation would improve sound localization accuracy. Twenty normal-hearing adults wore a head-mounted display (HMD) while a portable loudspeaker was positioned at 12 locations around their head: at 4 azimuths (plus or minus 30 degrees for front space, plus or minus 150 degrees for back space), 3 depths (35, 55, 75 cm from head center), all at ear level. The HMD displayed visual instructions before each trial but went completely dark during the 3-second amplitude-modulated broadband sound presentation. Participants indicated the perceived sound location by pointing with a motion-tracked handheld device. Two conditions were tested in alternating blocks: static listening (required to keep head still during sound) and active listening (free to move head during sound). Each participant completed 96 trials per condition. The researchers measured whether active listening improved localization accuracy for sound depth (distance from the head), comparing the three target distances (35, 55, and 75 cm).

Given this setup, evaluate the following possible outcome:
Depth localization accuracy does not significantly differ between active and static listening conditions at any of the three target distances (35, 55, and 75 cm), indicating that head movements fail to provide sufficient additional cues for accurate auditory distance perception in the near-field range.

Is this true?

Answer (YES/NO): YES